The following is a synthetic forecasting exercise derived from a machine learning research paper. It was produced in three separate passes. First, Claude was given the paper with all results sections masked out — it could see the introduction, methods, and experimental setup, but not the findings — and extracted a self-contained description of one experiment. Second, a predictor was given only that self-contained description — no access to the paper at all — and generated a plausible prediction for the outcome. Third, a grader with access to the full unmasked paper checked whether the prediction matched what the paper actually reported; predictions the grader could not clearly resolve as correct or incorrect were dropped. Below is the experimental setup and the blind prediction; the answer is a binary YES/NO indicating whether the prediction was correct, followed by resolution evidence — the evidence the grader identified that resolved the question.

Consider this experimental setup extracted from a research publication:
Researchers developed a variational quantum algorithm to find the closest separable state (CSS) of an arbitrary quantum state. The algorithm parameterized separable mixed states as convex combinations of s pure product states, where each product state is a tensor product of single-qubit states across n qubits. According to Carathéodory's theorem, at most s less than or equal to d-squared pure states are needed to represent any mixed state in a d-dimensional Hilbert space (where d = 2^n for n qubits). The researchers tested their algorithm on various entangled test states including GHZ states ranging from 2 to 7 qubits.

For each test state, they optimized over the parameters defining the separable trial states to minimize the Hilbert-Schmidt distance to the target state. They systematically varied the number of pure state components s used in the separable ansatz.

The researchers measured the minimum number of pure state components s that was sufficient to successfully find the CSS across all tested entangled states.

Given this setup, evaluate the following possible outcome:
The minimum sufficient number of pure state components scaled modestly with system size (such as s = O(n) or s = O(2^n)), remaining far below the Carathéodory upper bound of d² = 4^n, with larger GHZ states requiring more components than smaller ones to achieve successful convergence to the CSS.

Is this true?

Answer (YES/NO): YES